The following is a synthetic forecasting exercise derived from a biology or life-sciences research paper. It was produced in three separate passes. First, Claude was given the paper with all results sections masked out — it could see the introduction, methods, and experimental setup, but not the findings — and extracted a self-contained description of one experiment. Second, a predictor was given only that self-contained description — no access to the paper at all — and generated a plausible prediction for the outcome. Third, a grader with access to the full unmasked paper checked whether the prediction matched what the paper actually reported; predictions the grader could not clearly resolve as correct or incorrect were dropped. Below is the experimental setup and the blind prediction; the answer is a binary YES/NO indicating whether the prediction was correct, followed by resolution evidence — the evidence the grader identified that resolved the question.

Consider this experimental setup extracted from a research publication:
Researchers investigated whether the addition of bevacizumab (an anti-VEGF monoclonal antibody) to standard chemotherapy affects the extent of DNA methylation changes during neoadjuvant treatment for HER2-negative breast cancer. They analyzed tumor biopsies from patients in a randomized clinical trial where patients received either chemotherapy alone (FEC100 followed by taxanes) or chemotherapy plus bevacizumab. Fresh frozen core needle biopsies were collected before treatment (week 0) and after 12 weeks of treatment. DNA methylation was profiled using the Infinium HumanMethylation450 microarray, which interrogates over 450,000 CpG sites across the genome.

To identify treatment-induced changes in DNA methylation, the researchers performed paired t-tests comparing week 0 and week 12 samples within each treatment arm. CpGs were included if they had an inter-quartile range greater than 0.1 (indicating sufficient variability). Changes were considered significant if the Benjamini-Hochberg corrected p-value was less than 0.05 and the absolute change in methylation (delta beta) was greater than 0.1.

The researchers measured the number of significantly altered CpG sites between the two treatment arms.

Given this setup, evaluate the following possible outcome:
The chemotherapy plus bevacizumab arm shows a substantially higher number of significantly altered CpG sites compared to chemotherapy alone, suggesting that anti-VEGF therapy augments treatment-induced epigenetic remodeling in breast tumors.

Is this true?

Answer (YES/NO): YES